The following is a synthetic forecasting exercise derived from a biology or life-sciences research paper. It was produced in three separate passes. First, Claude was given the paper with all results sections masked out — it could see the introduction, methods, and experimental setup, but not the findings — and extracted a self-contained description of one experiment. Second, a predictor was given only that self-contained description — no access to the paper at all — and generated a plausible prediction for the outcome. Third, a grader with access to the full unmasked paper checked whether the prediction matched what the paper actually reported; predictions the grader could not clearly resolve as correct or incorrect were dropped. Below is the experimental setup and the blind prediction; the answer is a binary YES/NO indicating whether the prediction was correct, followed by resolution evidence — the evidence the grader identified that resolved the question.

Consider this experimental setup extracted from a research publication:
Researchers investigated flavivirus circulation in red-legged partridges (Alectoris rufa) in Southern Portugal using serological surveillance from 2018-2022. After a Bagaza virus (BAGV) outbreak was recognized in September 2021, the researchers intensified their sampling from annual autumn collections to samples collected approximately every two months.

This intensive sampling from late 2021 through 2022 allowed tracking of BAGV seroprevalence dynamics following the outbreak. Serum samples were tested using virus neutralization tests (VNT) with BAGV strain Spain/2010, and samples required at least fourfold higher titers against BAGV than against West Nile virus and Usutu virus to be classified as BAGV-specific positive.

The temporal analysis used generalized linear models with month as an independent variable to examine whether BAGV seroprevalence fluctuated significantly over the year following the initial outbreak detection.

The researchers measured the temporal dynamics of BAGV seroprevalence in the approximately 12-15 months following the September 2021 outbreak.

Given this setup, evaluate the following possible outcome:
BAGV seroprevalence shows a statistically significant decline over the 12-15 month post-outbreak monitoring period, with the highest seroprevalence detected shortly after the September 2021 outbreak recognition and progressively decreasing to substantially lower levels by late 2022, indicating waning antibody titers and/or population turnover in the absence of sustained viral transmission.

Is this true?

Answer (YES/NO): YES